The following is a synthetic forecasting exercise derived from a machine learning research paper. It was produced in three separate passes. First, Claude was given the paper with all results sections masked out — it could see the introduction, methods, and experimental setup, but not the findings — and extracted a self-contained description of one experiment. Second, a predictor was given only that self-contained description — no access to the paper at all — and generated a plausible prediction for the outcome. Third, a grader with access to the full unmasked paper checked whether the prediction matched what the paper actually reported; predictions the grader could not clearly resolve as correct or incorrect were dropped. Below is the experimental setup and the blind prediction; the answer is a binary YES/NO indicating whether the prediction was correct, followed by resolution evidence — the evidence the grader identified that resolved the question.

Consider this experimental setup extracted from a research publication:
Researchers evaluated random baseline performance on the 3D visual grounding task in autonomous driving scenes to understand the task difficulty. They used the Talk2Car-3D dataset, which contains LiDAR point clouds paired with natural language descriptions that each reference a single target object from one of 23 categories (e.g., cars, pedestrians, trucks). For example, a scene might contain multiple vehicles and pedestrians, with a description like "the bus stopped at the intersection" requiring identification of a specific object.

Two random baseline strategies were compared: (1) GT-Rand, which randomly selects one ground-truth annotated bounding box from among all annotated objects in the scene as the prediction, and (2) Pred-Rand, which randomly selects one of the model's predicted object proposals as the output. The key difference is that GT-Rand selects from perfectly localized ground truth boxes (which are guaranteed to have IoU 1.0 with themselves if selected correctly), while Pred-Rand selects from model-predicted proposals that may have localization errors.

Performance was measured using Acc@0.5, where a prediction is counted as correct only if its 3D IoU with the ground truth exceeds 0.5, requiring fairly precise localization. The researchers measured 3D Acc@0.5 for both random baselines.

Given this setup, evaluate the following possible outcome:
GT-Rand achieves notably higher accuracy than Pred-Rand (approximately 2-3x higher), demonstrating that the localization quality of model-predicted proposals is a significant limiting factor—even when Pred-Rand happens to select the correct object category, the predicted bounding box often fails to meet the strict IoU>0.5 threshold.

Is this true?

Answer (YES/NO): NO